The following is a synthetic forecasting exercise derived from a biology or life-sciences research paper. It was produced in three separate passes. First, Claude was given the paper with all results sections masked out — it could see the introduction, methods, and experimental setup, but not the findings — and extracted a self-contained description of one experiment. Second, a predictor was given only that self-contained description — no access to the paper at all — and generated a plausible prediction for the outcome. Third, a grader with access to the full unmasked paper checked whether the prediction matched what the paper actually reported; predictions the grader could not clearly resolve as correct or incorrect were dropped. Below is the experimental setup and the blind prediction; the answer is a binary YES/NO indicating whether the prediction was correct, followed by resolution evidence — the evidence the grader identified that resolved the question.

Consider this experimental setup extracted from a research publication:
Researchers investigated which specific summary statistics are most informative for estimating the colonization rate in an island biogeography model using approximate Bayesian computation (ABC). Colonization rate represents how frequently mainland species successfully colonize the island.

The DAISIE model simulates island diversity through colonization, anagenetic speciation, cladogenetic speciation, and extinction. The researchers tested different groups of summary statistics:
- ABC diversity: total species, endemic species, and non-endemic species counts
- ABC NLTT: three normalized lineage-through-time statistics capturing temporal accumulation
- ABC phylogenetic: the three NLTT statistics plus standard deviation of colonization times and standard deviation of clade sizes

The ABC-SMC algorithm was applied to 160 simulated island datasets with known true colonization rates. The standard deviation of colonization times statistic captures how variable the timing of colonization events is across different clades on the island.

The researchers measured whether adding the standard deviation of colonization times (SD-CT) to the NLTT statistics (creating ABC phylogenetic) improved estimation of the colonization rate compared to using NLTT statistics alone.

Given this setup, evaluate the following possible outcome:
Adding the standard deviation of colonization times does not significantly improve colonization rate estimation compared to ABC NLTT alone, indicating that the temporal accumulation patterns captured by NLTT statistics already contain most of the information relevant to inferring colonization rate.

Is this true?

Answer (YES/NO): YES